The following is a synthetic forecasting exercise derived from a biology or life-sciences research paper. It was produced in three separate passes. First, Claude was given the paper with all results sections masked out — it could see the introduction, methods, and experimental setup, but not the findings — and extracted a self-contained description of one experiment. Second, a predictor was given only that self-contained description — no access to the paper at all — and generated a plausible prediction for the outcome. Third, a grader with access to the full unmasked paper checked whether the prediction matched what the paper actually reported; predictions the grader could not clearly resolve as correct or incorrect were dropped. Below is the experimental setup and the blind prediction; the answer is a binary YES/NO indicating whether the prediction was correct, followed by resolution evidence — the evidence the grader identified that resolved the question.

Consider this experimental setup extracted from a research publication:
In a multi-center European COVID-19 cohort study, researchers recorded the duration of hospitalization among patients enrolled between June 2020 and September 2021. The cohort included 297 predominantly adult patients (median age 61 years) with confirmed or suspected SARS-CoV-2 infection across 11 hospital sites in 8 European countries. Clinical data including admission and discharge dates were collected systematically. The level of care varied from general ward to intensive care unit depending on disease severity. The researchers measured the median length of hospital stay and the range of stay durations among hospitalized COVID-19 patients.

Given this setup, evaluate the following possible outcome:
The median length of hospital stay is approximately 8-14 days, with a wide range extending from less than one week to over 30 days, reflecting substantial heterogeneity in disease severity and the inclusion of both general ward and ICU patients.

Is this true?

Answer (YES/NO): YES